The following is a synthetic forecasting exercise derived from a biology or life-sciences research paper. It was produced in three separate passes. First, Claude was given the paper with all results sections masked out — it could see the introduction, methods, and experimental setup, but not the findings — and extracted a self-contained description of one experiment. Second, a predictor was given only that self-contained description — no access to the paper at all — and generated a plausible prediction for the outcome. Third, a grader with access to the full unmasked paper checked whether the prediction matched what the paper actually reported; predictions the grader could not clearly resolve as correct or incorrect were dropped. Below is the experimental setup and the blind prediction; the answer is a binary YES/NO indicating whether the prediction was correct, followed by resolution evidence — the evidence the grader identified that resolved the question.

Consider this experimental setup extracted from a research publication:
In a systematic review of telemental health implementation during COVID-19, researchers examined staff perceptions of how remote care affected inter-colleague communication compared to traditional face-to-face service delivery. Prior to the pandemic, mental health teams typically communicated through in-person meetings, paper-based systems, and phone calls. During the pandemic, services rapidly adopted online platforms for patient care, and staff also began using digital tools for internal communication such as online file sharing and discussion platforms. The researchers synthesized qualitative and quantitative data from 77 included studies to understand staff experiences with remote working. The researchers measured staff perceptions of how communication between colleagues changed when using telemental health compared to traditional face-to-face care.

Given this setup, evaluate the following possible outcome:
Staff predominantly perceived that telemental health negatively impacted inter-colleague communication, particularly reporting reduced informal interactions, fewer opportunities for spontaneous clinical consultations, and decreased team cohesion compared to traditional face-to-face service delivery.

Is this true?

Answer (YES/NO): NO